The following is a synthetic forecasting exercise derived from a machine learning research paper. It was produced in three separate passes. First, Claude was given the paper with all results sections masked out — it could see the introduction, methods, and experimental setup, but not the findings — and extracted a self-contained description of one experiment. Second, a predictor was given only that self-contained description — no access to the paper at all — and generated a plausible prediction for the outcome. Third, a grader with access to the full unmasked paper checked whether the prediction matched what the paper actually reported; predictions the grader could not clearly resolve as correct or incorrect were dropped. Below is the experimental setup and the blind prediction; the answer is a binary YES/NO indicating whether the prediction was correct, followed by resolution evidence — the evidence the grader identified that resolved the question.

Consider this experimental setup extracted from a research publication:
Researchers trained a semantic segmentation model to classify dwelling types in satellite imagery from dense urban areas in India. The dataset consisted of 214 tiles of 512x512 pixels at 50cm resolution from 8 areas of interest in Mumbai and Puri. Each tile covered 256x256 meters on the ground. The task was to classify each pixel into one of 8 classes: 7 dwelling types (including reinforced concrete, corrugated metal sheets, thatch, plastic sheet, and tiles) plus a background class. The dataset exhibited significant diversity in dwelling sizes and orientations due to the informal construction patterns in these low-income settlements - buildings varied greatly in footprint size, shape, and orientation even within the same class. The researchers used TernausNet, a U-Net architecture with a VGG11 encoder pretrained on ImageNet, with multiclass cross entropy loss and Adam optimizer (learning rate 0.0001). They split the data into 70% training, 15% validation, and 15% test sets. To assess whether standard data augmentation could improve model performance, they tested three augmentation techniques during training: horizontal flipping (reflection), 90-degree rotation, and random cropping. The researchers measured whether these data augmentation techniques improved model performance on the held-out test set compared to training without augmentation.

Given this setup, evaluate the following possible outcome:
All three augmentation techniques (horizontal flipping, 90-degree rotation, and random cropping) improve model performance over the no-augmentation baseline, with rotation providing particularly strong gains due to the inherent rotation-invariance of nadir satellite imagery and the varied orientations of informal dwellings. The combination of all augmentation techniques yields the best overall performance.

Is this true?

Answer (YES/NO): NO